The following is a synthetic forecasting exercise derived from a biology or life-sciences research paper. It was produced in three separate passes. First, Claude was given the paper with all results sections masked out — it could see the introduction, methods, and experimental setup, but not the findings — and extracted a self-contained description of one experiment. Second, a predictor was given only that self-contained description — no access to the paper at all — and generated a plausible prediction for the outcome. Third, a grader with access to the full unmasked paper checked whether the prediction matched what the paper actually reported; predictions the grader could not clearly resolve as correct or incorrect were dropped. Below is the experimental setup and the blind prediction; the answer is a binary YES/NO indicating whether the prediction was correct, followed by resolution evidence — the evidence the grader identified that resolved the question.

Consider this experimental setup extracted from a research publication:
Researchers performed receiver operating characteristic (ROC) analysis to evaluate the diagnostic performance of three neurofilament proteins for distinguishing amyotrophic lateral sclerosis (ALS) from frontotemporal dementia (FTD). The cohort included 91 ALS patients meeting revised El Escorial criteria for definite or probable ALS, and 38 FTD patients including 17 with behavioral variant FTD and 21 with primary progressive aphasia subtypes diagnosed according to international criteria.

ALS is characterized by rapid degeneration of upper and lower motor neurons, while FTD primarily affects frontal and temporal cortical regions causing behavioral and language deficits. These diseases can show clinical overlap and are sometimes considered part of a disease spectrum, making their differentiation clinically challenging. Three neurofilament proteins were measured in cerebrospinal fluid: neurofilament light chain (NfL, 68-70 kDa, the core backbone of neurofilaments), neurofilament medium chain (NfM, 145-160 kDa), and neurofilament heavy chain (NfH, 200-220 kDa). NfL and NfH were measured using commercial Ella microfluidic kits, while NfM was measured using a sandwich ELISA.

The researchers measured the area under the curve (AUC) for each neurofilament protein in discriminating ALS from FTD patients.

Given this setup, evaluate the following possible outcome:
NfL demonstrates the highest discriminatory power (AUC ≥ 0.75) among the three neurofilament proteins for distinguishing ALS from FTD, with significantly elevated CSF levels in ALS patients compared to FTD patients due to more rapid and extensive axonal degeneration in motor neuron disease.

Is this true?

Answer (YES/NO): NO